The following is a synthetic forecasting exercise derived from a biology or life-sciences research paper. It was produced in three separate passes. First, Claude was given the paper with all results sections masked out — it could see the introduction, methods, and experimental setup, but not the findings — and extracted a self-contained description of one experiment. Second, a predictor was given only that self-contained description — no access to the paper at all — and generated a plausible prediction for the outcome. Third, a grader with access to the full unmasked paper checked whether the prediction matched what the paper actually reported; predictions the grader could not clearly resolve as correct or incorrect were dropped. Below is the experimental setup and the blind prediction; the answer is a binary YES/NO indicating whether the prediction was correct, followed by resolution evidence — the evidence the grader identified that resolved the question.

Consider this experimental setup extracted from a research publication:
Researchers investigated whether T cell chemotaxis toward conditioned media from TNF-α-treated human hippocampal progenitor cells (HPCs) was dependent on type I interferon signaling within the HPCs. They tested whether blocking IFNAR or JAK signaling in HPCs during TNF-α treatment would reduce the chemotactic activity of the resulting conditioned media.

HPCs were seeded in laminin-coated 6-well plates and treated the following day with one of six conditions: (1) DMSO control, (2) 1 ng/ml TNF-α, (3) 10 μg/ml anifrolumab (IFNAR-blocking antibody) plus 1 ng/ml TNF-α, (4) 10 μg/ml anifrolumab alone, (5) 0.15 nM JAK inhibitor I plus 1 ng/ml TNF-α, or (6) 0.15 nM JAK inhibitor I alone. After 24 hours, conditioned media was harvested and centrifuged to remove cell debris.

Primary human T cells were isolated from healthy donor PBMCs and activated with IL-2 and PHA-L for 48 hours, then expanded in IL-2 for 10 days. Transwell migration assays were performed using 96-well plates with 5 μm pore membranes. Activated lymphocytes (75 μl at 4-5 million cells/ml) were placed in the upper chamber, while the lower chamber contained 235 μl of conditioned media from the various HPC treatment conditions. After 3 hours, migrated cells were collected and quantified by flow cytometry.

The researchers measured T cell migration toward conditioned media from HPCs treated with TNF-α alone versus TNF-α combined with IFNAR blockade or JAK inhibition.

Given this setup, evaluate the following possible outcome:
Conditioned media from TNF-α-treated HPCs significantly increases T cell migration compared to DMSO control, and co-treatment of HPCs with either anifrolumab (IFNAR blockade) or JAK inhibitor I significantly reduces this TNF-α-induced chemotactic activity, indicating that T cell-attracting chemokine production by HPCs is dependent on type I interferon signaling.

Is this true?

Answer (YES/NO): YES